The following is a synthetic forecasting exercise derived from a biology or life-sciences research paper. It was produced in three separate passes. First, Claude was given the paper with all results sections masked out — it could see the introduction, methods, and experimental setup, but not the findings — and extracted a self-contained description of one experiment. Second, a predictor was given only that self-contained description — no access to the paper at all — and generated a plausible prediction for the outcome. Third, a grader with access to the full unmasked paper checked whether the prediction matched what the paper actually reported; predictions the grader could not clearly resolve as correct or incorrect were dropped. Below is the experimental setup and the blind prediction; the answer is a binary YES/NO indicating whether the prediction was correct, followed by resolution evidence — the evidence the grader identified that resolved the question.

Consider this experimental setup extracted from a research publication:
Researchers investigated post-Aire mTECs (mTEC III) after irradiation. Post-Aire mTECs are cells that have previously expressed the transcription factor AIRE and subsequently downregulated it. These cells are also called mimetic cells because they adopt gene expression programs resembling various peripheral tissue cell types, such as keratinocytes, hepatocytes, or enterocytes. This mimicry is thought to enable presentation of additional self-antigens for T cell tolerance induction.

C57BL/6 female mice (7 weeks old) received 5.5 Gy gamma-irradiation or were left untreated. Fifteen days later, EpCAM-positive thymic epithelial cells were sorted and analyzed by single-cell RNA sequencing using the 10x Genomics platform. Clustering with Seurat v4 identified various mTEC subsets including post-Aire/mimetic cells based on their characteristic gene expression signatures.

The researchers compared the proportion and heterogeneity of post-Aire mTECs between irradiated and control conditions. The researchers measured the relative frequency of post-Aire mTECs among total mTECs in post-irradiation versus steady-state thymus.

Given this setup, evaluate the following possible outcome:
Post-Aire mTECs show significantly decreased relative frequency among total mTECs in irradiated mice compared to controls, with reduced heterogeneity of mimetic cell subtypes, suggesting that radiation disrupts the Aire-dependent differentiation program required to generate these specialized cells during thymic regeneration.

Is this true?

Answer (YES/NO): NO